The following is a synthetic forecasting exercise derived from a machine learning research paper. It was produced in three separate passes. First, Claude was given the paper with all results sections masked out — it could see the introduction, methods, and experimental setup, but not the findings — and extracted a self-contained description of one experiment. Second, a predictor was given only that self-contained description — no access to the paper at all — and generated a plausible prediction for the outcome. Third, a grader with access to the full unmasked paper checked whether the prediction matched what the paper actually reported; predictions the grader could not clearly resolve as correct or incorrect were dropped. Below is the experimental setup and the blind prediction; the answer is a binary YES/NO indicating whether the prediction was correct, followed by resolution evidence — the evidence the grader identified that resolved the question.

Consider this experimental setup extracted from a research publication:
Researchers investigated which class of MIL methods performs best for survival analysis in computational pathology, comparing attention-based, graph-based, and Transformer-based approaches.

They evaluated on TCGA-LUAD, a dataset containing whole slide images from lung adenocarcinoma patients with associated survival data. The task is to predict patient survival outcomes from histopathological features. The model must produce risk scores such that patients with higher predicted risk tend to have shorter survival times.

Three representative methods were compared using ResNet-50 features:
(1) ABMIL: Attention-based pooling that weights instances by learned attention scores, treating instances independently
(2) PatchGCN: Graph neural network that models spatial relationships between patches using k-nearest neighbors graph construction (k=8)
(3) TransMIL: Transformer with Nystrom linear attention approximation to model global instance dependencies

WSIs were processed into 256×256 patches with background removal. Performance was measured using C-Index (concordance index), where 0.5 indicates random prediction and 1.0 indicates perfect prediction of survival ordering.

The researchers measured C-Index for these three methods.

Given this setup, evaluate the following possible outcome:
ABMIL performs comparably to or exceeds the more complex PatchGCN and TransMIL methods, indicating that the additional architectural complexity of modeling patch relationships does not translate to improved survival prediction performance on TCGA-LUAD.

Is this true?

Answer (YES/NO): NO